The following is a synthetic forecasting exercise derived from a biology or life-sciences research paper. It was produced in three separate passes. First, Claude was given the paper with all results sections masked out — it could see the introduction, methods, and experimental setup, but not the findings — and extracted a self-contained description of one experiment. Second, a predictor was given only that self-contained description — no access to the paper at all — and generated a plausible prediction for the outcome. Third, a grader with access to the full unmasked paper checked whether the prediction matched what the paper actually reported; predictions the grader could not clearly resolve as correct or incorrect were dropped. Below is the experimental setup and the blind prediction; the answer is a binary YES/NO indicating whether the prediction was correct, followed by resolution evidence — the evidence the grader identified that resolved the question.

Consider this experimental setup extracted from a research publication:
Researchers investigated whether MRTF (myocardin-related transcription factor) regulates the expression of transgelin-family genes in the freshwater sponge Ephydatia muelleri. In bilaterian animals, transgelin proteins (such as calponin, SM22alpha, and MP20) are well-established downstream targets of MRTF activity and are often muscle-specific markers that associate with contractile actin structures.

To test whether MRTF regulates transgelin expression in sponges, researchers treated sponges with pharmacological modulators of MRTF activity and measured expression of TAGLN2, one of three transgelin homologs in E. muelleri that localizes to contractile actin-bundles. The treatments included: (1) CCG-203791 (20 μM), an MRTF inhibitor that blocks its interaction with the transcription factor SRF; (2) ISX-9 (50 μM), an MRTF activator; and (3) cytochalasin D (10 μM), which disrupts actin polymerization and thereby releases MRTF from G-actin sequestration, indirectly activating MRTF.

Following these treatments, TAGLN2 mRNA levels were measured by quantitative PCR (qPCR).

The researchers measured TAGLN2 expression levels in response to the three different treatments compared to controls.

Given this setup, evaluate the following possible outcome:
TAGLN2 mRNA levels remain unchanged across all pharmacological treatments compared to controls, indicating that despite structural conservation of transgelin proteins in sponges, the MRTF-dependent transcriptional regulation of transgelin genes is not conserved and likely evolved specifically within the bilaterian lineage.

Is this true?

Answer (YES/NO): NO